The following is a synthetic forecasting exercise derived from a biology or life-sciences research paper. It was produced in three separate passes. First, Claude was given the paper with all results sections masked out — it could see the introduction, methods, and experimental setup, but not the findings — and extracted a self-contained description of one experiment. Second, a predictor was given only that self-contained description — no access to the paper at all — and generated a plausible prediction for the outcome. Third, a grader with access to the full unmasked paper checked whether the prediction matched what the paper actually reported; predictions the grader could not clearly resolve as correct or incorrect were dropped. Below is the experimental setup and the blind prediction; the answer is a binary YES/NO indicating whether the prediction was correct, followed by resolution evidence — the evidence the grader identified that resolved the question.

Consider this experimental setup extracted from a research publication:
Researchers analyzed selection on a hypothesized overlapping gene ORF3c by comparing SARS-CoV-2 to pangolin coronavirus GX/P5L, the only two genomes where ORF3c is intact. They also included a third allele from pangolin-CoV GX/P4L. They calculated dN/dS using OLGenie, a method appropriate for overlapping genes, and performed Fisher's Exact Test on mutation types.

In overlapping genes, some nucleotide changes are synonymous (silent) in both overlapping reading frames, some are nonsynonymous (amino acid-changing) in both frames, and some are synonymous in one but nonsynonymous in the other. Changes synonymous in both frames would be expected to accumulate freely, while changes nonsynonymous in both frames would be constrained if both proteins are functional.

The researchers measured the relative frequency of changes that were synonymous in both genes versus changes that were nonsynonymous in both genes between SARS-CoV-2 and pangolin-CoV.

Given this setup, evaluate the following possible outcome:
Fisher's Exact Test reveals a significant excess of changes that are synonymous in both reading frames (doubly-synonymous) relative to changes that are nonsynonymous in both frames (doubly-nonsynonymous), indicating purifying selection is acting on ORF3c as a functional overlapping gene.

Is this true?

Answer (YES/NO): YES